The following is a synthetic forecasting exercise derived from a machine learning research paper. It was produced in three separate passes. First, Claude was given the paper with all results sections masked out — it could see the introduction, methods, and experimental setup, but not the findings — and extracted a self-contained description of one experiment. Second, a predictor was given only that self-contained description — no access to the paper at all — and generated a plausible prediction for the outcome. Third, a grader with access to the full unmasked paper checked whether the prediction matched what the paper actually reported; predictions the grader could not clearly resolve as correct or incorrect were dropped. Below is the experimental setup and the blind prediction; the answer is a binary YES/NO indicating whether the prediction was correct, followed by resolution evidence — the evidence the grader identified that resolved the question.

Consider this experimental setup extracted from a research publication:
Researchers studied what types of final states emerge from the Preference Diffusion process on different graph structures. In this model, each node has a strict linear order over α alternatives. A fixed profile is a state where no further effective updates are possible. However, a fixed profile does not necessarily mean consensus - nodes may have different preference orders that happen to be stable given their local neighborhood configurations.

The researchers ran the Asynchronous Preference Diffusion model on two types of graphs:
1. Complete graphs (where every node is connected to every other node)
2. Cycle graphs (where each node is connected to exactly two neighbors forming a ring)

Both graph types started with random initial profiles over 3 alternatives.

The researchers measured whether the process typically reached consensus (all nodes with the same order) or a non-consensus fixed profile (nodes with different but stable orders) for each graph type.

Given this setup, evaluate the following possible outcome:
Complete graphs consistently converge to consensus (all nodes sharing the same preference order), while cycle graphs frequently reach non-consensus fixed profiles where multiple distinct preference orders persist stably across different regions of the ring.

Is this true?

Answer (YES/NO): YES